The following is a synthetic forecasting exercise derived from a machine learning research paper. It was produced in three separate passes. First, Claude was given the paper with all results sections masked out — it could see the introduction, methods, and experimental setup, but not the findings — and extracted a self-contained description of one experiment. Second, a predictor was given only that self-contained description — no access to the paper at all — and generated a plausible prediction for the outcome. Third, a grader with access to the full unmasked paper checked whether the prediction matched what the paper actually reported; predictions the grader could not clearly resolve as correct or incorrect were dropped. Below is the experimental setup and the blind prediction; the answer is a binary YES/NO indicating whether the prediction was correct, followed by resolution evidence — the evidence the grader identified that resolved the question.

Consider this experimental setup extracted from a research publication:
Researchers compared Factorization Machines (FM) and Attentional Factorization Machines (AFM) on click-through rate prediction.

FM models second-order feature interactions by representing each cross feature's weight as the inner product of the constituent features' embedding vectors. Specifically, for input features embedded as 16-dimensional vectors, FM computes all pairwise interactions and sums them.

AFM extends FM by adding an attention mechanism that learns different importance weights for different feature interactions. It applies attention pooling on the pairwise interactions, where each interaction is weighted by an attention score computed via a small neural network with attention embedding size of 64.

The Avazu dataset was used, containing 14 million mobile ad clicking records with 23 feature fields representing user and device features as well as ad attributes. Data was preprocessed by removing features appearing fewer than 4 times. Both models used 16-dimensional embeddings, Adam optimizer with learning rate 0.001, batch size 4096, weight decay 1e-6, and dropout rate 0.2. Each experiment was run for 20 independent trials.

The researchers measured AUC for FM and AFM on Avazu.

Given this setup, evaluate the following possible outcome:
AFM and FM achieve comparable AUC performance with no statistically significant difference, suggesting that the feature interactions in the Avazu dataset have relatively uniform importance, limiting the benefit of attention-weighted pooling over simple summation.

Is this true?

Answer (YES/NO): NO